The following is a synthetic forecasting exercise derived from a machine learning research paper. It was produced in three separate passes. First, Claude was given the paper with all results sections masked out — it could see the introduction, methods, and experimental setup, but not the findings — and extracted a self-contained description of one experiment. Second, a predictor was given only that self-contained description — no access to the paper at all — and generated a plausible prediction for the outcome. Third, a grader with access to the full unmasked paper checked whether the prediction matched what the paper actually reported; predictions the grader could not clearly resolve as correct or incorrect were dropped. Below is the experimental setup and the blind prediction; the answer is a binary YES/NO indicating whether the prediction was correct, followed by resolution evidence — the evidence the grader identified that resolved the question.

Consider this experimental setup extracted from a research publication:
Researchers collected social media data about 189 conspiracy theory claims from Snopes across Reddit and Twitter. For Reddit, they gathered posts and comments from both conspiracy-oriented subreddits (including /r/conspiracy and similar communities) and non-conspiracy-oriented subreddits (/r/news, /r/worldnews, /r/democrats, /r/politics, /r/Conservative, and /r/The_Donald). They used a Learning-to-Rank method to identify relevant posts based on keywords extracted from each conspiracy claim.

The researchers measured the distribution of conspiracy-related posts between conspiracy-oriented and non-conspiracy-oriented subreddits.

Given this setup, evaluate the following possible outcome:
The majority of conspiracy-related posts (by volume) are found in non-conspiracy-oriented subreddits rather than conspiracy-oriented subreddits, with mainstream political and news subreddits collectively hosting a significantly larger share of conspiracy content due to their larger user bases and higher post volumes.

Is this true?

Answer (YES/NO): NO